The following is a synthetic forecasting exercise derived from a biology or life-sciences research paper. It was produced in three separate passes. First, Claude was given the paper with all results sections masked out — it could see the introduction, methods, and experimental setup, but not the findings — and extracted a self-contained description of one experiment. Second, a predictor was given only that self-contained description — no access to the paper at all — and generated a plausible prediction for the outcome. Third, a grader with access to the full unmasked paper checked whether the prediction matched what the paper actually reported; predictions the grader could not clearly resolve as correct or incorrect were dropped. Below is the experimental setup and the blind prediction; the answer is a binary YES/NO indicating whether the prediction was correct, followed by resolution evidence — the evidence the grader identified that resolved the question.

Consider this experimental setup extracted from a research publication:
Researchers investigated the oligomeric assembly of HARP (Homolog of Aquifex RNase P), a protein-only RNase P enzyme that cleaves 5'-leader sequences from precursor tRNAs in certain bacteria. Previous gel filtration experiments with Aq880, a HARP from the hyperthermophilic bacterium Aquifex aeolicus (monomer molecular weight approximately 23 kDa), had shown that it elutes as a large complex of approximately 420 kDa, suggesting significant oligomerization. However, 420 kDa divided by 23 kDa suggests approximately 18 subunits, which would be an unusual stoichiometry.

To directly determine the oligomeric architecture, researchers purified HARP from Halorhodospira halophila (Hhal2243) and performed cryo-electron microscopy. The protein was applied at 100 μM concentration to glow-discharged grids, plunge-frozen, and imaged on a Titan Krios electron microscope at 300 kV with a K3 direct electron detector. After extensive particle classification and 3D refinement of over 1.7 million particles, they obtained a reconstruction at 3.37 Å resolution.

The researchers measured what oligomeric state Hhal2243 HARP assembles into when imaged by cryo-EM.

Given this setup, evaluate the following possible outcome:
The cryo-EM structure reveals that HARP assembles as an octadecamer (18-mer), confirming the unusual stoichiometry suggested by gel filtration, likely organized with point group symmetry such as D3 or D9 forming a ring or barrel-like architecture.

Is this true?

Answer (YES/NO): NO